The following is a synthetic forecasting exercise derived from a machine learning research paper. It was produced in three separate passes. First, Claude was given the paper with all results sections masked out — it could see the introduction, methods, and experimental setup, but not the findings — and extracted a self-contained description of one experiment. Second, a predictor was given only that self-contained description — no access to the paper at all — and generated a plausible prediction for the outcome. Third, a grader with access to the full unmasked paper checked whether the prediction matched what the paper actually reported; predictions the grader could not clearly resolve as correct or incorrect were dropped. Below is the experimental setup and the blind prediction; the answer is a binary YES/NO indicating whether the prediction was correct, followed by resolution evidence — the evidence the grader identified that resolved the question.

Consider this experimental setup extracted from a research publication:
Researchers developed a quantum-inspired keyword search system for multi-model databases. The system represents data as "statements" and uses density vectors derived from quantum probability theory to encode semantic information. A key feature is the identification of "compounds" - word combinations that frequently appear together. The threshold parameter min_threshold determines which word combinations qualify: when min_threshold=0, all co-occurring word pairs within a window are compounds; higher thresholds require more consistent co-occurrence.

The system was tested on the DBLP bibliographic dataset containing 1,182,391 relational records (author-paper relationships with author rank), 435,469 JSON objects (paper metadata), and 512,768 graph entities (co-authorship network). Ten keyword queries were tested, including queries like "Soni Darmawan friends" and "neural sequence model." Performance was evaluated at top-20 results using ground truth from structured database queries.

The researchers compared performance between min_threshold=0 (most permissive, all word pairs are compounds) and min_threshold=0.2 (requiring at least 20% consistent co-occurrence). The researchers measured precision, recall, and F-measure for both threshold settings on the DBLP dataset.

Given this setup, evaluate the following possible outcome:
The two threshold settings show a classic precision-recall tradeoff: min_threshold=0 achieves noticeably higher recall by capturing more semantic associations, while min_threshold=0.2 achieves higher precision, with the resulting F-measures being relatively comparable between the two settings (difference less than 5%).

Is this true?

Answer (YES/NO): NO